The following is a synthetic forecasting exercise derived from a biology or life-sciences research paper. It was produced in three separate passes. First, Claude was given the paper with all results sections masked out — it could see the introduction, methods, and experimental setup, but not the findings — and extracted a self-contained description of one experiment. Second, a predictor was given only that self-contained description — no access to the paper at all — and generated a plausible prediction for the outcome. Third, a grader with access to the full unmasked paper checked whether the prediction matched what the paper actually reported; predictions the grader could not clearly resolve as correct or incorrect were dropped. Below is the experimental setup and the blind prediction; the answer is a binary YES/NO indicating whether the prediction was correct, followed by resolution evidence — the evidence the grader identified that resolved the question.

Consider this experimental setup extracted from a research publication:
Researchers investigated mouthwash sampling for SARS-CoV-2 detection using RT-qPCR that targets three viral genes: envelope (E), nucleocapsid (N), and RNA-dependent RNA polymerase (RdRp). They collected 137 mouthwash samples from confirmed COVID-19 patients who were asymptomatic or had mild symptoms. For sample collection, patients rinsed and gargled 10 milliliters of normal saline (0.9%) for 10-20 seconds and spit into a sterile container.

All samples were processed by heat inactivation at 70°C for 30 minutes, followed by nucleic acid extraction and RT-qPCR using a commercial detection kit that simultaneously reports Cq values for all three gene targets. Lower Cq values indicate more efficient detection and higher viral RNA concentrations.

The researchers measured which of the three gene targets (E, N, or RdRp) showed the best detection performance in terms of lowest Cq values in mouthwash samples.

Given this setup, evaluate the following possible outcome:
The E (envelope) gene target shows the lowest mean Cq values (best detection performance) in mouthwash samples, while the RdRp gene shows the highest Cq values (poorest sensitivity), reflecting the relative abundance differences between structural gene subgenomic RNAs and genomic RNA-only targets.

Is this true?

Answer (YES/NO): NO